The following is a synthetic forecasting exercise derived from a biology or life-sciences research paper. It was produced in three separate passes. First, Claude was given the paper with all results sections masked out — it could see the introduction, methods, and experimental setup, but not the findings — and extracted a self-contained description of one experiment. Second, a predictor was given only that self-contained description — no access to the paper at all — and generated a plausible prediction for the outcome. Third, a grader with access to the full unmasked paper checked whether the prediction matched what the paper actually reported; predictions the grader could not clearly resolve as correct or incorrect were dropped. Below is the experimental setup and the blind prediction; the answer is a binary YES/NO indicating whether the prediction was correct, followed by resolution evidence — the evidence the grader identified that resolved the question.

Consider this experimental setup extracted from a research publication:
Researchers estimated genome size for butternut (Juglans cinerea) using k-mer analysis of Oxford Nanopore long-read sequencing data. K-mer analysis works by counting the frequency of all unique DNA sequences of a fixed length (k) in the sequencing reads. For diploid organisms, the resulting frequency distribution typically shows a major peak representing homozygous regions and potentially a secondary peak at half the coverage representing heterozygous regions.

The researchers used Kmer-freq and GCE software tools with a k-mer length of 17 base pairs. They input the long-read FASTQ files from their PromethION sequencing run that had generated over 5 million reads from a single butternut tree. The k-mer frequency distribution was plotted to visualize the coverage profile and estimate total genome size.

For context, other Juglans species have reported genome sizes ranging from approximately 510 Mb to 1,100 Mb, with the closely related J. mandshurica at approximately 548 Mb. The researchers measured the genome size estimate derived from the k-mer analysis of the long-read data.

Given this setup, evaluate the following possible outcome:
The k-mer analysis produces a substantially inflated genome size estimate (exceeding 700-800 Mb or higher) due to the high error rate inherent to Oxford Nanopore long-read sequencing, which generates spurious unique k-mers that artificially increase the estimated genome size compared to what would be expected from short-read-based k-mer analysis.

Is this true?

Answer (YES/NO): NO